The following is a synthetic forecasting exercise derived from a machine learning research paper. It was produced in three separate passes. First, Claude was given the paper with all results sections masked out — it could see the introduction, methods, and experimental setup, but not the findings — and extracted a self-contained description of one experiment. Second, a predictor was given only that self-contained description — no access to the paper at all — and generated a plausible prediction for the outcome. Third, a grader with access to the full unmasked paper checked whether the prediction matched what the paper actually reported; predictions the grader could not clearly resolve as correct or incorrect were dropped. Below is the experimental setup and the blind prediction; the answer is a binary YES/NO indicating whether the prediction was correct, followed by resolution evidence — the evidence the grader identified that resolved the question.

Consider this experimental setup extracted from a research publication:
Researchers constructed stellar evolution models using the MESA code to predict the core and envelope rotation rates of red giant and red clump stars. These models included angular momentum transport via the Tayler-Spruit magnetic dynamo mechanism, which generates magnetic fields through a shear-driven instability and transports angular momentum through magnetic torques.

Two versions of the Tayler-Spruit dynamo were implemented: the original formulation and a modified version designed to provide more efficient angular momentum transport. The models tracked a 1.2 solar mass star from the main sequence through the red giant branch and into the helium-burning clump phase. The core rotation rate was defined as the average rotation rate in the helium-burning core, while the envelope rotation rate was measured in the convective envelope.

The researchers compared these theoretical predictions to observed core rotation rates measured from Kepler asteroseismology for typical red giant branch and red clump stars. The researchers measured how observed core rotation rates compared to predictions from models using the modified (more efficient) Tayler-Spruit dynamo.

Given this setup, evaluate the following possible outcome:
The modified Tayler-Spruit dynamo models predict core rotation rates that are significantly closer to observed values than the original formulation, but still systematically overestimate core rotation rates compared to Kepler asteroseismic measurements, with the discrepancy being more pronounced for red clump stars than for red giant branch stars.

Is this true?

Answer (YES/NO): NO